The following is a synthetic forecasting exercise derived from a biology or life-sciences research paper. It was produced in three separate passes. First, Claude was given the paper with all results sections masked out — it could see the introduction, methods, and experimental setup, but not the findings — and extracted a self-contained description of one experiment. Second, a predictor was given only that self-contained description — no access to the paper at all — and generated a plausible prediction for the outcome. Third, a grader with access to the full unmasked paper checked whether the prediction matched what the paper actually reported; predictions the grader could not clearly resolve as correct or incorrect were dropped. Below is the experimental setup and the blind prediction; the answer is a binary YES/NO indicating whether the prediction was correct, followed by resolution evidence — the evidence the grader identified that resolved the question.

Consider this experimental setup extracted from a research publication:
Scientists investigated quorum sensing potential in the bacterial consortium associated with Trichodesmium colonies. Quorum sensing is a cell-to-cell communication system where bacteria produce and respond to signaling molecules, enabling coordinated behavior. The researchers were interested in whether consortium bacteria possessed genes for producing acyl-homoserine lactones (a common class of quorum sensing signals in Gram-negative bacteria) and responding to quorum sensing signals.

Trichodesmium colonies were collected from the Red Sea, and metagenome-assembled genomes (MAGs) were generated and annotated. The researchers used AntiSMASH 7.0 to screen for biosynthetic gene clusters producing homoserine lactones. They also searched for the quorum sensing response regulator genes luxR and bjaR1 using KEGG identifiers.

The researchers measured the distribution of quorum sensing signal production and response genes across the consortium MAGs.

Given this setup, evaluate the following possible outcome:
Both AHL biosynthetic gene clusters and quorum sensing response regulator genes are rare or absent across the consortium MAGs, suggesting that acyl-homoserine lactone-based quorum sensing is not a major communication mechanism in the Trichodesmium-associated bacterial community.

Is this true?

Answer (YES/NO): NO